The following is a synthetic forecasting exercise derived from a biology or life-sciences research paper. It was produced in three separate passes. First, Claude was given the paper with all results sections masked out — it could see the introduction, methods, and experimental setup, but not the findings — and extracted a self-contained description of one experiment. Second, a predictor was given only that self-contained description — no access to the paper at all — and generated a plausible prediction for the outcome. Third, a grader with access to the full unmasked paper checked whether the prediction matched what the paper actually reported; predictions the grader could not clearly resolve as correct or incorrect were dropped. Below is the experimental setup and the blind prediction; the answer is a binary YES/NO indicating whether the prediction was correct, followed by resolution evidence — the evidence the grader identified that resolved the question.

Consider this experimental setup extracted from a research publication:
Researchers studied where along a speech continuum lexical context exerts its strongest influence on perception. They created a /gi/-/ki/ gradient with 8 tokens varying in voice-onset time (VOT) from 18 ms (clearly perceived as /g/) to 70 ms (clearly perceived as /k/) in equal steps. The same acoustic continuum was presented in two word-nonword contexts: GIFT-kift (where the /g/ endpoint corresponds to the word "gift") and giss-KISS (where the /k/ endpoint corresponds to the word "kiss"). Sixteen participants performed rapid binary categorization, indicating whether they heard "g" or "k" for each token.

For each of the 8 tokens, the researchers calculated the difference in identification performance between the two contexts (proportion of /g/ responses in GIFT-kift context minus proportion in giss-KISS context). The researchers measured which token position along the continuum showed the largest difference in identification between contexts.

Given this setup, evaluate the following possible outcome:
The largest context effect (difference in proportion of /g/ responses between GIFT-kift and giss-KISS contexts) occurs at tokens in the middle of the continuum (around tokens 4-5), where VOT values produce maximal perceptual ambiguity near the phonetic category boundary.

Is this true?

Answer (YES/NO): YES